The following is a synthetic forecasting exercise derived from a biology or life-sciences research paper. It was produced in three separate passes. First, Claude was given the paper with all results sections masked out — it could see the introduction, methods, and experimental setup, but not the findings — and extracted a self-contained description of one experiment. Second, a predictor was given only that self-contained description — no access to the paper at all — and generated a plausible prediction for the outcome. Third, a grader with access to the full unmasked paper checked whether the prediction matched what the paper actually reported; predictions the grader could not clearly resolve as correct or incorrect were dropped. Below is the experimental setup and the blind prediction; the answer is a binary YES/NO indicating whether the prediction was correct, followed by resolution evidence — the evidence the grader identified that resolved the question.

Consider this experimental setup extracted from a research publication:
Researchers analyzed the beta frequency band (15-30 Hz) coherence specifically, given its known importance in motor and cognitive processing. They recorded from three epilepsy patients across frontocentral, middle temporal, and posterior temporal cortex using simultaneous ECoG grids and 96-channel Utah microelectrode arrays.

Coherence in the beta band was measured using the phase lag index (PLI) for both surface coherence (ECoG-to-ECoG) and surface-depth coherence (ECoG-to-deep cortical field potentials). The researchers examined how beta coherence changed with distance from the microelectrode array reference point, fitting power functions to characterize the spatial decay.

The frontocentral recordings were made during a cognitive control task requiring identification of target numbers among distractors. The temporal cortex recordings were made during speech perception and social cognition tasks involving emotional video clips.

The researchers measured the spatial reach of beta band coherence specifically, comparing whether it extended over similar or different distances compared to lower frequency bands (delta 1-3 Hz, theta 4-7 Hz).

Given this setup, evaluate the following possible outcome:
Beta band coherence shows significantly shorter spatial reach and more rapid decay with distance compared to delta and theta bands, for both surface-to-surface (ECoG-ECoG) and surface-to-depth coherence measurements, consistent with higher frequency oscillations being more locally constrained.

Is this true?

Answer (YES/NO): NO